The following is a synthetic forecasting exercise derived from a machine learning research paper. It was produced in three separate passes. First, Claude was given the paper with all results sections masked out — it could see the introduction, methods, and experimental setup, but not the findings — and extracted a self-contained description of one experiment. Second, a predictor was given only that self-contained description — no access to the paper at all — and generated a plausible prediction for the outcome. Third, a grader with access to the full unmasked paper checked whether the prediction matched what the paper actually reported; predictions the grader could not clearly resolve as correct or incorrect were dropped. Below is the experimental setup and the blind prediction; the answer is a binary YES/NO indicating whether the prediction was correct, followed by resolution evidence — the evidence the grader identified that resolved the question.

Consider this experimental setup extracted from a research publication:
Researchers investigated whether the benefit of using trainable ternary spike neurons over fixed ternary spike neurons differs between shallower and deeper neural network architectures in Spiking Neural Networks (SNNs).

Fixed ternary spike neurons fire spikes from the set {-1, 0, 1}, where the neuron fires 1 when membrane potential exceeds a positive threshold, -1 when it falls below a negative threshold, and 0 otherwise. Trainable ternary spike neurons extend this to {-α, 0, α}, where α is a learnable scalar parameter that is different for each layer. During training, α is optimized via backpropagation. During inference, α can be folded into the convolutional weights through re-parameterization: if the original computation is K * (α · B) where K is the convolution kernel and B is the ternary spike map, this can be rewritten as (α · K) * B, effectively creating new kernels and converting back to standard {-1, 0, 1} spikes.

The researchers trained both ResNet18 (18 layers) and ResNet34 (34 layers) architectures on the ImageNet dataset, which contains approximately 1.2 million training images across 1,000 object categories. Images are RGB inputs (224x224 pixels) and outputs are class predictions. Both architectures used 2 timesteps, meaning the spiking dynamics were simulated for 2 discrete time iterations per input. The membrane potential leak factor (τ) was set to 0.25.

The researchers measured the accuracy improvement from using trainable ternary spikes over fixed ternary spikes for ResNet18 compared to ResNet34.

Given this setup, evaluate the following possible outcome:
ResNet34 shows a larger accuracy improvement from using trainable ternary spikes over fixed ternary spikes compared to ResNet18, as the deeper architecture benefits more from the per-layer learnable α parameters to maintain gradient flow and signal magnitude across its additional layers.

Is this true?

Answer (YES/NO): NO